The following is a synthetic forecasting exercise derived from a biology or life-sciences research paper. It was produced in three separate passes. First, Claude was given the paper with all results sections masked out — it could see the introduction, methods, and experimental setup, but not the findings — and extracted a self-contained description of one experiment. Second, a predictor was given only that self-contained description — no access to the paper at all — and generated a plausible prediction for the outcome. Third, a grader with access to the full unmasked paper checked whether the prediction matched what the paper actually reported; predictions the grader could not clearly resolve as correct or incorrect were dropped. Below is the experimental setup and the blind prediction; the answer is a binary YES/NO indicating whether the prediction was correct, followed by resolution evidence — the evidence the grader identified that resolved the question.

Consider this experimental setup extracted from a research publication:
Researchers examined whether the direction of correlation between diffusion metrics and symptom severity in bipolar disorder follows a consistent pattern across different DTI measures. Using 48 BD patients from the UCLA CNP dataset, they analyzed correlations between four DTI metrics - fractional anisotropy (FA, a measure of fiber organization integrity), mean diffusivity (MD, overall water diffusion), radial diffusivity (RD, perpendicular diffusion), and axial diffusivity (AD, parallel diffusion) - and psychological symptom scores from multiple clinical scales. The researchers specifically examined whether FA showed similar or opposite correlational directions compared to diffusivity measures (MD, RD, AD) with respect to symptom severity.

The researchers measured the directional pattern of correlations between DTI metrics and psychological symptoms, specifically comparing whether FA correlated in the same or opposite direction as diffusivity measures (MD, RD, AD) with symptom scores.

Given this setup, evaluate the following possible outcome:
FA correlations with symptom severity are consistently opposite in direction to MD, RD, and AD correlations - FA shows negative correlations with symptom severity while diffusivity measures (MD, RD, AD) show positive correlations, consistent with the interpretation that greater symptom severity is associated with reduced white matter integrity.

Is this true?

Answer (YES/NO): NO